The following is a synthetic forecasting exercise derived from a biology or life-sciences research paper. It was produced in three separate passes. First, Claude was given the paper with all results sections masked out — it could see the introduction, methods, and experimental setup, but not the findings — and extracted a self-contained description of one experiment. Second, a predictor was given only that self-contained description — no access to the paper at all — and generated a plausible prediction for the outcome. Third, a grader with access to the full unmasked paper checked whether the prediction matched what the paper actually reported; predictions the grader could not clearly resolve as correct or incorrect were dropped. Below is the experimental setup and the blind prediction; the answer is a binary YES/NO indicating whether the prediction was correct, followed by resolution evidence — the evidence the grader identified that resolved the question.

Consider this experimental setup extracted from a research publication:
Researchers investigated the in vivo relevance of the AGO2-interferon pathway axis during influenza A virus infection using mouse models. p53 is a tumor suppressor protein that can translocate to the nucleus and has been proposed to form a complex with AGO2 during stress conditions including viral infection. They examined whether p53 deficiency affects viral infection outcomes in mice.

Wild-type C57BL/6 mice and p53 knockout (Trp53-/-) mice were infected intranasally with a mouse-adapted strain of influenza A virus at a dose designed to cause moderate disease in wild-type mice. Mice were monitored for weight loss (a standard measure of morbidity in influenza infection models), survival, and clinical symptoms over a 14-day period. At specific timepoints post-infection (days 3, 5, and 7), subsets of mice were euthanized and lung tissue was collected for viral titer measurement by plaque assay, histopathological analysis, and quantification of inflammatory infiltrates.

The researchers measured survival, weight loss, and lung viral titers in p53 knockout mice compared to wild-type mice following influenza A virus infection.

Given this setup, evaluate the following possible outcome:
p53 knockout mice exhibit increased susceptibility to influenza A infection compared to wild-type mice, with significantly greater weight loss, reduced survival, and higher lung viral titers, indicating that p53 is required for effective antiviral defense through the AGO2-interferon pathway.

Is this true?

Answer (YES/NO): NO